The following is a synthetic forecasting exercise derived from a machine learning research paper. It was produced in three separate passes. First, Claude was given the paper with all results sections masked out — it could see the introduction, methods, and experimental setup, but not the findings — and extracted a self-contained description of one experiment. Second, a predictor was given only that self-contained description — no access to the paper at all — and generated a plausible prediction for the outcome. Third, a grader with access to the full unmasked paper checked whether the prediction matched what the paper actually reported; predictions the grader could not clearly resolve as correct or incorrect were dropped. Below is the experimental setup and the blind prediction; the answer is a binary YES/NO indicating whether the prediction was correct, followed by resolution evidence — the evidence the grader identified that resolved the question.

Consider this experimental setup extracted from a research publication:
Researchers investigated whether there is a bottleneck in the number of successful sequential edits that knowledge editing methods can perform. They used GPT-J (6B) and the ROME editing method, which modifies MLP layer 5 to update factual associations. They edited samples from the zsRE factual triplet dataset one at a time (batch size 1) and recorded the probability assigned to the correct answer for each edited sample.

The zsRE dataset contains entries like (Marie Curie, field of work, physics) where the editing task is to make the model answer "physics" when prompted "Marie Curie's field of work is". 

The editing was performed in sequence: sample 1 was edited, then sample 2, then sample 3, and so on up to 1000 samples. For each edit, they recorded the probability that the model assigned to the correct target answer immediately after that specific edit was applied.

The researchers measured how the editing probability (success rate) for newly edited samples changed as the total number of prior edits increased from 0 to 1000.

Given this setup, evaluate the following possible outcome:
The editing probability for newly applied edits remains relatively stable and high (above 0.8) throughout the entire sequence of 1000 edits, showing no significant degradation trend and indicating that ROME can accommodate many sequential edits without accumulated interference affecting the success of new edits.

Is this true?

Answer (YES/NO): NO